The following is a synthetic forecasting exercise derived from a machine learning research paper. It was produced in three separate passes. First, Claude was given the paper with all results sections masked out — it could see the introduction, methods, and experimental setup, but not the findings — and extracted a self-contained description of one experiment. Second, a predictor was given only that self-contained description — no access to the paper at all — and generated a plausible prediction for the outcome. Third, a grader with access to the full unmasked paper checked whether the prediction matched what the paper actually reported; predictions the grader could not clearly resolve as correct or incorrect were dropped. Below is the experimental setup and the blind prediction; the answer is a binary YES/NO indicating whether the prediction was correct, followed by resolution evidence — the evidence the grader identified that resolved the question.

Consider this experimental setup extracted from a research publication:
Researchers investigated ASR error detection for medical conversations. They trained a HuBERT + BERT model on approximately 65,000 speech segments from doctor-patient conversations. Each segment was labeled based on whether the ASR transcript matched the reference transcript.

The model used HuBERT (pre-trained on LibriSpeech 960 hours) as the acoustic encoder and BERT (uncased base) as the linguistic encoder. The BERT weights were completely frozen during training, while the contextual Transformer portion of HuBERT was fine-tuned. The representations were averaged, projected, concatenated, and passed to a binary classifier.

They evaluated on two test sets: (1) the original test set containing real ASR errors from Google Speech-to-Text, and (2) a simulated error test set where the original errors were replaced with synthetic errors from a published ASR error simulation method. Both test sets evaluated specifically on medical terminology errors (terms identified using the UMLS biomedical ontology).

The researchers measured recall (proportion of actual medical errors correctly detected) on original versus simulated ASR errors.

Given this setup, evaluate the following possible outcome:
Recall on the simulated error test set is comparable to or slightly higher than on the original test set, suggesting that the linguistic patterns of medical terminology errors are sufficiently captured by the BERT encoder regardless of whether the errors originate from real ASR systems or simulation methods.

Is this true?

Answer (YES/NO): YES